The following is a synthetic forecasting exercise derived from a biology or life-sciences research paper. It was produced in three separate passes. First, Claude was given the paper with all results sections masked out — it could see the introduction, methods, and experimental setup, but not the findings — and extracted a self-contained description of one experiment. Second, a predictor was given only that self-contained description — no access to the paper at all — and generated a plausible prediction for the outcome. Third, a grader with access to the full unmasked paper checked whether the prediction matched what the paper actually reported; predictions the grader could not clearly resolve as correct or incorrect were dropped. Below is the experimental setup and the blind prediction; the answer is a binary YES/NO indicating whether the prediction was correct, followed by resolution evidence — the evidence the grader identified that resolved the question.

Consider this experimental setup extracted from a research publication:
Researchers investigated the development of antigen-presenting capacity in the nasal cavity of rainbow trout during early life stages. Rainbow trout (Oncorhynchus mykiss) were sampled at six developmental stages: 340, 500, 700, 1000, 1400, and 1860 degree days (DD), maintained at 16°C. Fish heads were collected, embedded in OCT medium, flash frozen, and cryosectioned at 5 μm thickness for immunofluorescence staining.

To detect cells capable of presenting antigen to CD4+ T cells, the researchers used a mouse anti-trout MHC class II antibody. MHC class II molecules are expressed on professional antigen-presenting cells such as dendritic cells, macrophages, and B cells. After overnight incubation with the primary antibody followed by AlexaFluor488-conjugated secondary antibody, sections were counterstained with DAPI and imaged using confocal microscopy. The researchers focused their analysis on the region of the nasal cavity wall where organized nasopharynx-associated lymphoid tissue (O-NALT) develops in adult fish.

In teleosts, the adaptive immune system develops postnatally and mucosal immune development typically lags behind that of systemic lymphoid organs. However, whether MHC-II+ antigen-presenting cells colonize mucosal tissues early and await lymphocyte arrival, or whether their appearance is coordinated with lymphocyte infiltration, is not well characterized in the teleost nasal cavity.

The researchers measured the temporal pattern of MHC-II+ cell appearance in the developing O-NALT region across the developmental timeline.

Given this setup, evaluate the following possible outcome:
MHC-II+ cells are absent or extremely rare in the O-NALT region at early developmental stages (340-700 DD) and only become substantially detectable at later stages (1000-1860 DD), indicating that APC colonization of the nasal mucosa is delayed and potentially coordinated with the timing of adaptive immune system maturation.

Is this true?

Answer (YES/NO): NO